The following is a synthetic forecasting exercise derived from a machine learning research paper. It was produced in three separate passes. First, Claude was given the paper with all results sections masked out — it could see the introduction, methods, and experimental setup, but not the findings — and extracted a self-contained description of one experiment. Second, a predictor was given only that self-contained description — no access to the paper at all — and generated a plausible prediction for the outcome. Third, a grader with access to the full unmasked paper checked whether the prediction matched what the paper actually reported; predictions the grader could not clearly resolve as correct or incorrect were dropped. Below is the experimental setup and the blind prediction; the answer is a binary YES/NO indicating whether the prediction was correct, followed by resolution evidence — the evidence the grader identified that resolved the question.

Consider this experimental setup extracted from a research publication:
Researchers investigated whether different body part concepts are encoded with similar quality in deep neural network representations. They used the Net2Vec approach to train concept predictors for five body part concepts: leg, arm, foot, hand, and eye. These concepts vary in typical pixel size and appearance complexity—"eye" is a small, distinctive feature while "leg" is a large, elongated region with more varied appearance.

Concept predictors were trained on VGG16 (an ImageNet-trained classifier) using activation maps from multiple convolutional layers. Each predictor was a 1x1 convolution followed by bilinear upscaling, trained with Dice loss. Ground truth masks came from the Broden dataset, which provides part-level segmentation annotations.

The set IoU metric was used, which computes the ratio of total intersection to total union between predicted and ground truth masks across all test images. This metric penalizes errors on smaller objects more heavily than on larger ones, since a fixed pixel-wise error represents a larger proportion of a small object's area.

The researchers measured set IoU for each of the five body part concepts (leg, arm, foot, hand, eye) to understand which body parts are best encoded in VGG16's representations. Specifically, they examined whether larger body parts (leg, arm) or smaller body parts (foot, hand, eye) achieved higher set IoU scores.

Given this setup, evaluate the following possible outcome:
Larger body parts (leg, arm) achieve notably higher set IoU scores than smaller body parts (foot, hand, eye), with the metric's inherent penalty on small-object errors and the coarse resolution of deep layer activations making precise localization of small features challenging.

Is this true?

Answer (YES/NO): NO